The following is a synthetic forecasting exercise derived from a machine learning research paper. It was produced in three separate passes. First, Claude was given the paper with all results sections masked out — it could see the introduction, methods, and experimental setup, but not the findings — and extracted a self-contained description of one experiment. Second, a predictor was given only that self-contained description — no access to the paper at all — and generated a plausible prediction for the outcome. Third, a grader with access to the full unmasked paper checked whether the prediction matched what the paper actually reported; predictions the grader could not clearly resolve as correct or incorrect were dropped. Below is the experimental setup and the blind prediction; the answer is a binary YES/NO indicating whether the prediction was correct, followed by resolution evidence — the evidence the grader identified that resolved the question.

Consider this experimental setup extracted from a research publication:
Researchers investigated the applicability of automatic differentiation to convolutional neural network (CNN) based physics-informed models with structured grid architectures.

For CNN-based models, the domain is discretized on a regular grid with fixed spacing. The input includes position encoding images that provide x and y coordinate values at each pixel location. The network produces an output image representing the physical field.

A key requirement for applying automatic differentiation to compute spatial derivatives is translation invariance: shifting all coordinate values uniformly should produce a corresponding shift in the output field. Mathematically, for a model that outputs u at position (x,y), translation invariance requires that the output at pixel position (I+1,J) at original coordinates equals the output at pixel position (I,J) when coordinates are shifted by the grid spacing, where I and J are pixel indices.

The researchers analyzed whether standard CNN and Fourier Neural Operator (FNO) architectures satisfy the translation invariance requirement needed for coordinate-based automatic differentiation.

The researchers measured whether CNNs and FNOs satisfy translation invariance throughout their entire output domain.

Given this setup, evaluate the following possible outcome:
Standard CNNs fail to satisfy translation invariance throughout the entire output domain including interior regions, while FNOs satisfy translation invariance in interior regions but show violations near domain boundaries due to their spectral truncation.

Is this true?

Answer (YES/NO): NO